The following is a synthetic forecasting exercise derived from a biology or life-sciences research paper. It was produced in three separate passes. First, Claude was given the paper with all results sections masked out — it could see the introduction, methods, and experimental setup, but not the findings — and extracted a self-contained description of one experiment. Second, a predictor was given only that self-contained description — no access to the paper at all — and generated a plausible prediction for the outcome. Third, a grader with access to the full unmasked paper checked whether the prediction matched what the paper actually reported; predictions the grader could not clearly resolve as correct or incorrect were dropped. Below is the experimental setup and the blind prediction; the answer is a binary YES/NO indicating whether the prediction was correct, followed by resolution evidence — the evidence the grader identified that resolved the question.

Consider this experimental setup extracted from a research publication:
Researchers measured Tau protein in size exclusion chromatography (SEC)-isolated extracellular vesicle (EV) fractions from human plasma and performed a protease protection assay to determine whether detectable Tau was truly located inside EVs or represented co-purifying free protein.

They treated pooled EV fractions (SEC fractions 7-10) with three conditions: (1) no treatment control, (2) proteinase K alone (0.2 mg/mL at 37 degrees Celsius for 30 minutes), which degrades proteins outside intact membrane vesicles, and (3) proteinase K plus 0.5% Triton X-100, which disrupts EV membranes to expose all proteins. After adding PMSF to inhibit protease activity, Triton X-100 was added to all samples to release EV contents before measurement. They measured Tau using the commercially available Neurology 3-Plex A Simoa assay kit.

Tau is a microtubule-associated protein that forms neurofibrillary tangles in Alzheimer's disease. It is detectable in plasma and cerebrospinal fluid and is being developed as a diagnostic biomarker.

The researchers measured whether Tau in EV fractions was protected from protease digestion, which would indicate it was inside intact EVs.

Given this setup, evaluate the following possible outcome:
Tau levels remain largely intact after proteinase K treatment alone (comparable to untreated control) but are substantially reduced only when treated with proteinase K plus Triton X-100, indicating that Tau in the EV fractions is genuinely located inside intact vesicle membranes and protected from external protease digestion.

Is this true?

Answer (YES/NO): NO